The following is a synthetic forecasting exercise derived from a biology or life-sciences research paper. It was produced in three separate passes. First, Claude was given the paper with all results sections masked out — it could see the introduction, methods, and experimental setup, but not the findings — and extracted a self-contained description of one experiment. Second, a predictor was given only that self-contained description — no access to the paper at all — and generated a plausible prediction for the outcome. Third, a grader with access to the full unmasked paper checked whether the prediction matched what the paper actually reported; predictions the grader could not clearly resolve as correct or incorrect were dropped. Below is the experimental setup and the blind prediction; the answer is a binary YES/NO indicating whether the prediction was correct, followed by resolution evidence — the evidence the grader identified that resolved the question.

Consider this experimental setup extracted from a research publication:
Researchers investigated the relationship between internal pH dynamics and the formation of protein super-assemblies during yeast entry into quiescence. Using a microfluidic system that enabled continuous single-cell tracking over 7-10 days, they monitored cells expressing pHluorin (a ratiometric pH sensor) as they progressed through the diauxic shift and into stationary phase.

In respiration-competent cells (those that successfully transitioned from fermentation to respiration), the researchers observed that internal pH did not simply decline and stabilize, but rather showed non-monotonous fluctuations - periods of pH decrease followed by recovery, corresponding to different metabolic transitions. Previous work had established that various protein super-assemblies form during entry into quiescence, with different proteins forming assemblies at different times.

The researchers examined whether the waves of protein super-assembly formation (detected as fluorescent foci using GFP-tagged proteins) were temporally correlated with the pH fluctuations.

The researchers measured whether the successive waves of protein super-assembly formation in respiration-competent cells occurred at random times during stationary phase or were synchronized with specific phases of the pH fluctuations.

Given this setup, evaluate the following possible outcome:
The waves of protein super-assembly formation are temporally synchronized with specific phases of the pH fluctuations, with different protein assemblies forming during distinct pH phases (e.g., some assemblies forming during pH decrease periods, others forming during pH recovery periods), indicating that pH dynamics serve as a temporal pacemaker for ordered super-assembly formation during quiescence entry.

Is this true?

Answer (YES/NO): NO